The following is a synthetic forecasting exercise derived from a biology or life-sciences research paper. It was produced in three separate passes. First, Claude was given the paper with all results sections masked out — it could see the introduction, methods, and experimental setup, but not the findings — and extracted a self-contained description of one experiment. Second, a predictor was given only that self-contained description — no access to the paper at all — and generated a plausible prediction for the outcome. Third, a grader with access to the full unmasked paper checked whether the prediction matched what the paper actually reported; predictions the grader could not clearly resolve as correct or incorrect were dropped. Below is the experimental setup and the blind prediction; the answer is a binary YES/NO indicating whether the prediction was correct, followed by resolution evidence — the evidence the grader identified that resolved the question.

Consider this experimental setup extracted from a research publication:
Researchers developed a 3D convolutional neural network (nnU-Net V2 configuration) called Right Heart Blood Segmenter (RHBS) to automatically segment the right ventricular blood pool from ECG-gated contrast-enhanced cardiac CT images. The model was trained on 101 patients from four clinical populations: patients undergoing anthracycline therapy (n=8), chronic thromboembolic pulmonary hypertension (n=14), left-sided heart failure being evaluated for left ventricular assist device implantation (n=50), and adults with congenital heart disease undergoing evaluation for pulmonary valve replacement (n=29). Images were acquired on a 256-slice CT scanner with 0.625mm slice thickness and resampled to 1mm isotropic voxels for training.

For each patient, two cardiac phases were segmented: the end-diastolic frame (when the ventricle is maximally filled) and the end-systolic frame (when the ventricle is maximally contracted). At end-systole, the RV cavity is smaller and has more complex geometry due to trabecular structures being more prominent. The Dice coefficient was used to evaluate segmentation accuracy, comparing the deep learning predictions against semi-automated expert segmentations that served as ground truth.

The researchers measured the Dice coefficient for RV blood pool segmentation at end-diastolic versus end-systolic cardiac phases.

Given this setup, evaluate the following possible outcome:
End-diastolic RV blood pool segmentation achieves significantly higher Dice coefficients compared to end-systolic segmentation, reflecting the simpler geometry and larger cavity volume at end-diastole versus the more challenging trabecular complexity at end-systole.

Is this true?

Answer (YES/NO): YES